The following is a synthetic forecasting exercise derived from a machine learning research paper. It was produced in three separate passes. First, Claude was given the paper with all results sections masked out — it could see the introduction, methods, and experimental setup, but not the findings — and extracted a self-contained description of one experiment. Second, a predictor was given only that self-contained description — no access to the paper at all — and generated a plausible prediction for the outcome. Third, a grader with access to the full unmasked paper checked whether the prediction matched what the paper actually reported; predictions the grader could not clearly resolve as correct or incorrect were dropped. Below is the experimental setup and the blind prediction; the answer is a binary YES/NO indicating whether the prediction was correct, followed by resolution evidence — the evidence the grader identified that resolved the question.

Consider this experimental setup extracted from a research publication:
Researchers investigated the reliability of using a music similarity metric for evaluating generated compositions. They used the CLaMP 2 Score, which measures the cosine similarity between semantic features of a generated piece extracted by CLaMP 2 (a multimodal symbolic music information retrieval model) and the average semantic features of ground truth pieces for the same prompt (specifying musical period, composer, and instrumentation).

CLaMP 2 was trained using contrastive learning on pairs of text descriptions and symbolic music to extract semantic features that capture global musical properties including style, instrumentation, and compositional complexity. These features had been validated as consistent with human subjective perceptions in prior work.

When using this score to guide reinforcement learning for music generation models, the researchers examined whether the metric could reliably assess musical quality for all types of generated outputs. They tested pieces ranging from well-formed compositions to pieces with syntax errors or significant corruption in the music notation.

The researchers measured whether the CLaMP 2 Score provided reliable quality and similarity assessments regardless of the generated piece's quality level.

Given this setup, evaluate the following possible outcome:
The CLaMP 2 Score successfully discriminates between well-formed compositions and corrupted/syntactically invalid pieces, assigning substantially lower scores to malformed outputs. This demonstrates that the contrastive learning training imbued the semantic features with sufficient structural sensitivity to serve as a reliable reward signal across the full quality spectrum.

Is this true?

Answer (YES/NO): NO